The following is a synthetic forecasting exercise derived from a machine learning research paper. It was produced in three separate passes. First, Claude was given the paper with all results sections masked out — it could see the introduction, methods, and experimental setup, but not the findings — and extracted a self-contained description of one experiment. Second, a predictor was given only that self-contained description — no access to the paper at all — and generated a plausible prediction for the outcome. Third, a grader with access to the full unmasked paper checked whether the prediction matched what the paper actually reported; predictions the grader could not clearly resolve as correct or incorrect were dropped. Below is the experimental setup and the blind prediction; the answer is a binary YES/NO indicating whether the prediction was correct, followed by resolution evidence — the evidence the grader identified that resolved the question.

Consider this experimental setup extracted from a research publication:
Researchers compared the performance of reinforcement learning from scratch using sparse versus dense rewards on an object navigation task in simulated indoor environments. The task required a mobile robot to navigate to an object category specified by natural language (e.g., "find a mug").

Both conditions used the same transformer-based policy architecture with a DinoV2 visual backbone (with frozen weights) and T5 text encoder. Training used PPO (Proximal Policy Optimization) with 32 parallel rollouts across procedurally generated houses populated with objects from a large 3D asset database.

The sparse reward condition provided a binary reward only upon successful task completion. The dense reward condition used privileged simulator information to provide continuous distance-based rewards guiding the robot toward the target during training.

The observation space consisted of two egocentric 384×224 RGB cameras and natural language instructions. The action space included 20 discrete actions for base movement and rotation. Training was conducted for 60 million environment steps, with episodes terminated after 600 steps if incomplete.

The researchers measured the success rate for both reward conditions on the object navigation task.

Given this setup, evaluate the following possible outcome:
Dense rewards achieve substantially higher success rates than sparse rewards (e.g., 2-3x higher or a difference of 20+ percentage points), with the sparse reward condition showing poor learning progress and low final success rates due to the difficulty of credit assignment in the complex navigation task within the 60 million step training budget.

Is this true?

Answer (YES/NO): YES